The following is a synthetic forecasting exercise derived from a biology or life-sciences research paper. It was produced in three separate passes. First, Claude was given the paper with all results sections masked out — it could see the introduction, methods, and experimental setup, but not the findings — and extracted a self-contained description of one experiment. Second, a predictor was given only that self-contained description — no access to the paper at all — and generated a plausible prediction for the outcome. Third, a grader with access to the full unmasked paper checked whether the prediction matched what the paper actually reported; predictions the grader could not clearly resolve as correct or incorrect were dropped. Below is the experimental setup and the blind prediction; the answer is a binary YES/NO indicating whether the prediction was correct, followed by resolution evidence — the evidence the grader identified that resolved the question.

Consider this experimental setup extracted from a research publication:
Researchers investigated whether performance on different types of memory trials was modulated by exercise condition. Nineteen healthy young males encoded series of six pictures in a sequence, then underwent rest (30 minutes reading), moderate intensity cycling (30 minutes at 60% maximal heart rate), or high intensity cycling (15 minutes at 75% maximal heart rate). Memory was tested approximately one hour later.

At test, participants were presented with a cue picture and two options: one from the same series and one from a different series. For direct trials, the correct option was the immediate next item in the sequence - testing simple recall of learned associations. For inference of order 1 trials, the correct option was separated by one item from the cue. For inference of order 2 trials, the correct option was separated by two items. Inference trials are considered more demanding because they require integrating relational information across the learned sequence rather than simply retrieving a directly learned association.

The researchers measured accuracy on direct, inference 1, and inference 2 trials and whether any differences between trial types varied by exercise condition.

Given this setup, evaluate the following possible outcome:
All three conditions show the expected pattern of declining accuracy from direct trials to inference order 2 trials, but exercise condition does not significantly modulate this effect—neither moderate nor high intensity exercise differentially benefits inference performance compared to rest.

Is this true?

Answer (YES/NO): NO